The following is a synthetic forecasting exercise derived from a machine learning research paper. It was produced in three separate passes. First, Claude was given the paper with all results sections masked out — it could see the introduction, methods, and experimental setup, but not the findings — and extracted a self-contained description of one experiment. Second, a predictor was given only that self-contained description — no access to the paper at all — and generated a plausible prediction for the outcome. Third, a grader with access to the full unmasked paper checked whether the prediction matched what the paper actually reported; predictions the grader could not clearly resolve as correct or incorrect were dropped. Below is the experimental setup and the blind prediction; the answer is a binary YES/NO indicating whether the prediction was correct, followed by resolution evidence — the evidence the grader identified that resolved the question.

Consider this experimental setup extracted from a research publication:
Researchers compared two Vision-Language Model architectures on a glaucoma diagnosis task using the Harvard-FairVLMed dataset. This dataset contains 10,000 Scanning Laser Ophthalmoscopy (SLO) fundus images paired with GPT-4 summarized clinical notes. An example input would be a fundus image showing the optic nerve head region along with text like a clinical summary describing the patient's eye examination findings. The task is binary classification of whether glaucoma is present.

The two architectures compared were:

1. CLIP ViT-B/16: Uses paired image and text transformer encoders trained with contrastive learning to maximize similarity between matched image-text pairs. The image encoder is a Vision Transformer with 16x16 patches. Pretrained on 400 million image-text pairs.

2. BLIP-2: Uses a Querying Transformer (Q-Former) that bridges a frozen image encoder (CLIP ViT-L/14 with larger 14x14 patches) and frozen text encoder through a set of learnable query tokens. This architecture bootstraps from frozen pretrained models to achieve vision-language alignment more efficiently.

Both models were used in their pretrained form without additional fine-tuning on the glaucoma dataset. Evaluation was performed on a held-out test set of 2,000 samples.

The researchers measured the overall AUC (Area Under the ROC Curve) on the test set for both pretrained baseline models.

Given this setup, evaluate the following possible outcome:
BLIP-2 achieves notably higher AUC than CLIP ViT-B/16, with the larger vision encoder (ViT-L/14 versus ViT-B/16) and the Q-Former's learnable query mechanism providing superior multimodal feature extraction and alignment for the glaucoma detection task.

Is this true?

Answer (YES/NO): YES